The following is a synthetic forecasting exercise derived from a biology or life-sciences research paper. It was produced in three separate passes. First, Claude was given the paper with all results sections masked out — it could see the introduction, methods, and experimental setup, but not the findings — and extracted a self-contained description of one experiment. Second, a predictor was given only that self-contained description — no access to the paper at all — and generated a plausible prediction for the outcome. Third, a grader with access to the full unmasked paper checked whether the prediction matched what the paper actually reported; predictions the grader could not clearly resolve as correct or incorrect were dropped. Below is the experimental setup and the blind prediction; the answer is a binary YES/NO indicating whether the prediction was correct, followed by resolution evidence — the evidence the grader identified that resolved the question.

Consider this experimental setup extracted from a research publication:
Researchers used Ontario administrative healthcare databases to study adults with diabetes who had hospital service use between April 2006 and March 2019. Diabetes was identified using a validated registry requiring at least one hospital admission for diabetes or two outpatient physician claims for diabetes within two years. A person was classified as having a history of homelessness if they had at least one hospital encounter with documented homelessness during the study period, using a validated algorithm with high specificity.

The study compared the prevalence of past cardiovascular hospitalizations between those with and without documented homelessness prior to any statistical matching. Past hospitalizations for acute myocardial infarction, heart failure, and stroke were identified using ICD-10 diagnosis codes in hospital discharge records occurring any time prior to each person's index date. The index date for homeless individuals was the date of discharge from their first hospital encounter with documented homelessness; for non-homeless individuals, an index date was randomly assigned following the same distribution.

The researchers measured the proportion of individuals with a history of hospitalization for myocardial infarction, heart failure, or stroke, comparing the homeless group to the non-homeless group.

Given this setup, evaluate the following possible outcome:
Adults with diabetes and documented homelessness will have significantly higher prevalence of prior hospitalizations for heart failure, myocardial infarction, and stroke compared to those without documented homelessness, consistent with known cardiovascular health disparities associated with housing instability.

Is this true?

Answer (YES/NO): NO